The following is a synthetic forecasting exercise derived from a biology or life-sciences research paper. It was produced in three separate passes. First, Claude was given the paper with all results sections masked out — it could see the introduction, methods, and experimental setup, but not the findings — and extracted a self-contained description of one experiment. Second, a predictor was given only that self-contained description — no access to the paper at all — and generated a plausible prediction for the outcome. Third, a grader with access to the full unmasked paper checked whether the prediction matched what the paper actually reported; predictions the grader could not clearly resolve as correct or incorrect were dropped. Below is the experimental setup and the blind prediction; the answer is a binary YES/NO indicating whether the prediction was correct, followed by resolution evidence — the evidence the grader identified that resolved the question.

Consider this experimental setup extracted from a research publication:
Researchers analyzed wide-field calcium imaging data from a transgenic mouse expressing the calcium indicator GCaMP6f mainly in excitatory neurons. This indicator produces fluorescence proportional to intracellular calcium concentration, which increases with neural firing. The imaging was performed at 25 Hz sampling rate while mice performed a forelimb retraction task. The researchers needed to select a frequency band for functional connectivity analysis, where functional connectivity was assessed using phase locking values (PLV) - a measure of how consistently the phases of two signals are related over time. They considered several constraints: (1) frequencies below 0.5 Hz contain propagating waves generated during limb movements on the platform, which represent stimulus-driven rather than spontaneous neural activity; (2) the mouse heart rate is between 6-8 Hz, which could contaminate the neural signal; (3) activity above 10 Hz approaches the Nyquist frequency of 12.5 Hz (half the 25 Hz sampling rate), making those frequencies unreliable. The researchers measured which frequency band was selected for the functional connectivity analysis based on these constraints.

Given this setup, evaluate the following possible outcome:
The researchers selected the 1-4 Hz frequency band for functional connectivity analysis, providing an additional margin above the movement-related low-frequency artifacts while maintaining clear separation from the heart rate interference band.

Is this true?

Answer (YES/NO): NO